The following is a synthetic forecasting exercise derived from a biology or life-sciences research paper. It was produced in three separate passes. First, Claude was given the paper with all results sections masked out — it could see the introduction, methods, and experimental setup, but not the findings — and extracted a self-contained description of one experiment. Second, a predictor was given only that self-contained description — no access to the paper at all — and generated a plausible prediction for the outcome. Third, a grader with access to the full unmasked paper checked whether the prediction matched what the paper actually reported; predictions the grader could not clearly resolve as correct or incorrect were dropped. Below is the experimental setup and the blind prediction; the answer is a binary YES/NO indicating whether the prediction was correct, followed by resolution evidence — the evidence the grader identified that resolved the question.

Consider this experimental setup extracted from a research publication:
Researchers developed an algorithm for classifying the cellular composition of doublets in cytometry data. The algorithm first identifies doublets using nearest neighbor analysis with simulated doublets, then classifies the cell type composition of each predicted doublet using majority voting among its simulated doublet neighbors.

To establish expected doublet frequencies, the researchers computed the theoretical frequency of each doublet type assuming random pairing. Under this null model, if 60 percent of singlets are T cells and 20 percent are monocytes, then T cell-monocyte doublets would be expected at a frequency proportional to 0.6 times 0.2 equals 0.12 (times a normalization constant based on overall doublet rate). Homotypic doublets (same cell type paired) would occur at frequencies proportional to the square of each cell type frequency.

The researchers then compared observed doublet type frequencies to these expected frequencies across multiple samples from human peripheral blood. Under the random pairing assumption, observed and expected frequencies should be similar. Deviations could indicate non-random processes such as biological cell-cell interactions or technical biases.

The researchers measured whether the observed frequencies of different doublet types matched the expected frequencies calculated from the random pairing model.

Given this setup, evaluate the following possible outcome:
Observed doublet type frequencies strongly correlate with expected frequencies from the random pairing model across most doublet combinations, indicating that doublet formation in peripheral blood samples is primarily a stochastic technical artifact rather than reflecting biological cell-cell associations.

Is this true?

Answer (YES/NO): YES